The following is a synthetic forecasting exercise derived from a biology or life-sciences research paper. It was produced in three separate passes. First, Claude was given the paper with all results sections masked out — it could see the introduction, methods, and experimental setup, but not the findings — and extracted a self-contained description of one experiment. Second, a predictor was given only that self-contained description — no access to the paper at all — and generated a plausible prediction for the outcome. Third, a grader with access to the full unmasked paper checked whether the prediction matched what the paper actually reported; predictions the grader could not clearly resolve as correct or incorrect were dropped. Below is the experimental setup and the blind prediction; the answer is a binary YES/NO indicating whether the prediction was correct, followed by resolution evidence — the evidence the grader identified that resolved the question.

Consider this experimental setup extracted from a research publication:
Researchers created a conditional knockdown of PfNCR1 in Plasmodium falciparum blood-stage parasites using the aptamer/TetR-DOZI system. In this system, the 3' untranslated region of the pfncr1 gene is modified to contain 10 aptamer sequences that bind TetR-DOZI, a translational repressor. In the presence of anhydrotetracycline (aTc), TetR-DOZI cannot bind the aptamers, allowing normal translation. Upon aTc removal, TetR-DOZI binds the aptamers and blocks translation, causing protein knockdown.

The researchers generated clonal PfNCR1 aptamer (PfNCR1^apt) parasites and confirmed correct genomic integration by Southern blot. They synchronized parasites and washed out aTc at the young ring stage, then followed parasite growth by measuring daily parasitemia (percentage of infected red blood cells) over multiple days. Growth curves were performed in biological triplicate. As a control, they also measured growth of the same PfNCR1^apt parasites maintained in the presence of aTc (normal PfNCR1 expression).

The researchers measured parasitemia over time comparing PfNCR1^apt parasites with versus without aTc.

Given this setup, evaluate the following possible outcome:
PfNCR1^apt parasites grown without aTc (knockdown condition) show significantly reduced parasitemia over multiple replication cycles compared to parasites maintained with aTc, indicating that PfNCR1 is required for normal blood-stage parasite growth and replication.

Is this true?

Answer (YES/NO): YES